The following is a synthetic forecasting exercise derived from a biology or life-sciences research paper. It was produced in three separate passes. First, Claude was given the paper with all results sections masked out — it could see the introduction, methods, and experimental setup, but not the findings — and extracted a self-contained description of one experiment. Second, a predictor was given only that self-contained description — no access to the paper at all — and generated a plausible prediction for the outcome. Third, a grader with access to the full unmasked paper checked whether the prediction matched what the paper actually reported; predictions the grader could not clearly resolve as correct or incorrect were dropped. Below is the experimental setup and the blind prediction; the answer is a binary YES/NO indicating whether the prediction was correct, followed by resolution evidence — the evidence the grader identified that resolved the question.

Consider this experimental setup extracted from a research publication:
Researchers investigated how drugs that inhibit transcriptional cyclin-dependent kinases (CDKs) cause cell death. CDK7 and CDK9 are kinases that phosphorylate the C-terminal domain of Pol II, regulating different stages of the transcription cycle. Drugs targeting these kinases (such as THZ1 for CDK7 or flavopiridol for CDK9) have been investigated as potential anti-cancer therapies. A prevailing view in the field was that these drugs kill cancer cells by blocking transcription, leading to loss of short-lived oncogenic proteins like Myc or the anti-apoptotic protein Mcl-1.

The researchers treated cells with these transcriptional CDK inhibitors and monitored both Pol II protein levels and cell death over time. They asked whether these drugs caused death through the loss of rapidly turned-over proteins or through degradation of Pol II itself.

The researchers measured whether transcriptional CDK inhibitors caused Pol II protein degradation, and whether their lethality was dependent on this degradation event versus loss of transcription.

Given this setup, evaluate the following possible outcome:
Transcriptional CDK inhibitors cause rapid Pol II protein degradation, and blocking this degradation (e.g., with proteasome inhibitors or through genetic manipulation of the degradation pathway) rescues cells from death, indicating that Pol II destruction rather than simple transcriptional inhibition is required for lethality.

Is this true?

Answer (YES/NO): NO